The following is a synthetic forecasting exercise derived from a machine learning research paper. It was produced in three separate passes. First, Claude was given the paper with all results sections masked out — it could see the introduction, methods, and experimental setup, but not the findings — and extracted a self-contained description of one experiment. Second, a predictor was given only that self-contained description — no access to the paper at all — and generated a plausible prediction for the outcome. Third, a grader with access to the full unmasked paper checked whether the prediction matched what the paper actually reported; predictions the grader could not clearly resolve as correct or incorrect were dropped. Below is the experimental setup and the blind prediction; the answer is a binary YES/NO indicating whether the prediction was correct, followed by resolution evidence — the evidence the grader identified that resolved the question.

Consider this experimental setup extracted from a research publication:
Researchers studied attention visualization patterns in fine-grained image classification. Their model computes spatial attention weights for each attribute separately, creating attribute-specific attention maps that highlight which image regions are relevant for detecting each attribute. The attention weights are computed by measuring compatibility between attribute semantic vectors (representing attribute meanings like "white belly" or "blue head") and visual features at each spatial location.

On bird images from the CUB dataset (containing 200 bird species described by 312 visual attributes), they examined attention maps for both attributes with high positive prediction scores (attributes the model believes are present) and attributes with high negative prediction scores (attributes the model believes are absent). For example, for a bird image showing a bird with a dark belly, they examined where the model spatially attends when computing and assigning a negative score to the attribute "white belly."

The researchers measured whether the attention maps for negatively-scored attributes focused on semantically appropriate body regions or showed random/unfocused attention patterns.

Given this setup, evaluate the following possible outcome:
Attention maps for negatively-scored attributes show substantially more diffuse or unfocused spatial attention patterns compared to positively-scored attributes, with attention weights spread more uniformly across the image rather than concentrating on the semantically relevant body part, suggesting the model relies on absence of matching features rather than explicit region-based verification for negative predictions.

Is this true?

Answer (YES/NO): NO